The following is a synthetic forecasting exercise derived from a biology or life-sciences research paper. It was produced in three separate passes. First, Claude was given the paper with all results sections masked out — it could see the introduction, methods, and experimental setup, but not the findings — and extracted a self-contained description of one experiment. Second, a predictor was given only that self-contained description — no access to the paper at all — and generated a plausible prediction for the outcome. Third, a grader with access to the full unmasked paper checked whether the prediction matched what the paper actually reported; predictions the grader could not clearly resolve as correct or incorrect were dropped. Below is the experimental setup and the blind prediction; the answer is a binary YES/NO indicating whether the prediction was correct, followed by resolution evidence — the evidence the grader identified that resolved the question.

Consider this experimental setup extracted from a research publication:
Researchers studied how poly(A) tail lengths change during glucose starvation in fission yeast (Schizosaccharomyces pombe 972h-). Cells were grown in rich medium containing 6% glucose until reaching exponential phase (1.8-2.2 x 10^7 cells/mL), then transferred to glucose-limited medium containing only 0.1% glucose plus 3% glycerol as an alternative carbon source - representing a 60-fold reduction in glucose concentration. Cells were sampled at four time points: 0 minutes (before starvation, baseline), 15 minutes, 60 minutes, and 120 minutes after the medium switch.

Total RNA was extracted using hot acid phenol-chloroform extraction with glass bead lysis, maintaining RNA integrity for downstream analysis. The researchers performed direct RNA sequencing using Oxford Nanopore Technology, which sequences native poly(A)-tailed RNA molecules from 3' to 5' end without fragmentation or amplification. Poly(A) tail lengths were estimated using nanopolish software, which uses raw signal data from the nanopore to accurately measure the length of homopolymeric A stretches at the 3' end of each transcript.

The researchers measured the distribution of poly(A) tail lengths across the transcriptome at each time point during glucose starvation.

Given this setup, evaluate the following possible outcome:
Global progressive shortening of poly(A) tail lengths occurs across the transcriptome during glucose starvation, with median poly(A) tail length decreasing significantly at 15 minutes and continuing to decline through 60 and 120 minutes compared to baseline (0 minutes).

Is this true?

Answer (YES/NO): NO